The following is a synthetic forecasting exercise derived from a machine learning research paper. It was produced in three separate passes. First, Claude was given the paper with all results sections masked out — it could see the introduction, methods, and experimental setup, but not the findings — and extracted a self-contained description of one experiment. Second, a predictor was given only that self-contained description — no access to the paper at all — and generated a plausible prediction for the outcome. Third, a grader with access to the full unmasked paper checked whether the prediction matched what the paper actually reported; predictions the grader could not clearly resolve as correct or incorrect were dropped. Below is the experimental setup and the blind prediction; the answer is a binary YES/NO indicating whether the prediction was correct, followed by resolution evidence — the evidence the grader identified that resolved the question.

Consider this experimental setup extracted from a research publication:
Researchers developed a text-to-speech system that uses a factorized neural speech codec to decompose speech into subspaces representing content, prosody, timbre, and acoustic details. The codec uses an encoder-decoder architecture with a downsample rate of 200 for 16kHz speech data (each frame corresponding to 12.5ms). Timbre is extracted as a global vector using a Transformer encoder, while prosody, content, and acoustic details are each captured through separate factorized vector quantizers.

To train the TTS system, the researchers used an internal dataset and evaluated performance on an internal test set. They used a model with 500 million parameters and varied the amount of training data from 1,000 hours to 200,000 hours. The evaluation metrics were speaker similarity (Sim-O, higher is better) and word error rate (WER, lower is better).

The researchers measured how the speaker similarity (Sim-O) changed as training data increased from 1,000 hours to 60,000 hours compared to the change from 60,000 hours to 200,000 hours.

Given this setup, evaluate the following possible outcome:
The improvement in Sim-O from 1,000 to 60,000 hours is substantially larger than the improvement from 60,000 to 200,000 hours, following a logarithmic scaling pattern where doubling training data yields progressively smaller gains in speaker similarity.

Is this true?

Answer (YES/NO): YES